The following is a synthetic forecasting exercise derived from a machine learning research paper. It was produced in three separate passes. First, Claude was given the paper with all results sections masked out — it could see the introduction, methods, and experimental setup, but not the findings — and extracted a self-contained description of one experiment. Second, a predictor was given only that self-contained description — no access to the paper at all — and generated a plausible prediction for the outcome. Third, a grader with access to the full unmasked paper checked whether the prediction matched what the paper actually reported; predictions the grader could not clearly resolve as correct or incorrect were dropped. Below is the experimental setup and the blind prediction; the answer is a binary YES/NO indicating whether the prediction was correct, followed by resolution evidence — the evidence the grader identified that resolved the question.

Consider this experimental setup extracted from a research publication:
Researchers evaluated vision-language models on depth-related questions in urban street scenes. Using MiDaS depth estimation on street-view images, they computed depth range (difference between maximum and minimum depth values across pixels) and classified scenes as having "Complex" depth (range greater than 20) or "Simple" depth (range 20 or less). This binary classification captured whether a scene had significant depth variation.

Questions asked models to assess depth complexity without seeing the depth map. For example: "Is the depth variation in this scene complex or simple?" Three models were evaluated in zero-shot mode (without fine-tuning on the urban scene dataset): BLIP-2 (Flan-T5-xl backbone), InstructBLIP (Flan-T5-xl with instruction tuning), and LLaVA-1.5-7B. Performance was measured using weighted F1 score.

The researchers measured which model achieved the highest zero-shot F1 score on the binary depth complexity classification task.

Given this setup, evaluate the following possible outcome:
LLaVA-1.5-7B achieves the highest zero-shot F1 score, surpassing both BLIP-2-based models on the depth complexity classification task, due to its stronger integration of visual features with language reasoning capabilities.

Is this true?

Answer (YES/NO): NO